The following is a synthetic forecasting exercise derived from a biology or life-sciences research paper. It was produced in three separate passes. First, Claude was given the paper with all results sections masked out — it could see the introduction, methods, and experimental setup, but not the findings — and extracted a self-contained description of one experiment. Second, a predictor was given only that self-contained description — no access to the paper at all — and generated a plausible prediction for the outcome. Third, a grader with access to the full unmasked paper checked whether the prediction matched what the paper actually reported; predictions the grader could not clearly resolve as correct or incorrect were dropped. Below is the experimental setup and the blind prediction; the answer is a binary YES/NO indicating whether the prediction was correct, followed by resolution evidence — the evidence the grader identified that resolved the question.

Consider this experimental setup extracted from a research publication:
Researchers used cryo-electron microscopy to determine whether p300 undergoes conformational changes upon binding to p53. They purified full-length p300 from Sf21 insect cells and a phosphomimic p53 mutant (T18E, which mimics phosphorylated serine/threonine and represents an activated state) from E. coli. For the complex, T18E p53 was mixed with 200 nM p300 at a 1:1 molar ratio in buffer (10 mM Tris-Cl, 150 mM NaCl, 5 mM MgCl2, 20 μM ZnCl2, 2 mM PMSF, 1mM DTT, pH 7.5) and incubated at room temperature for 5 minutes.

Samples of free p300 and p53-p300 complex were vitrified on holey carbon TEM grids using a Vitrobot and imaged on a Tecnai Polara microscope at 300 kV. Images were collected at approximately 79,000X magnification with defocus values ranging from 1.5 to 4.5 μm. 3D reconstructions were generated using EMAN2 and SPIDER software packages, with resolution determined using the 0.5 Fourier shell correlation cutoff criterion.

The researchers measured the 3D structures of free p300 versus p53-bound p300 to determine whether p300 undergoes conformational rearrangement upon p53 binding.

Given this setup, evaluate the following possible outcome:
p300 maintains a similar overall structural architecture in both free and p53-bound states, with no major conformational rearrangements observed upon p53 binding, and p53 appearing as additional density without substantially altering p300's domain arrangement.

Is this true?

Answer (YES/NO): NO